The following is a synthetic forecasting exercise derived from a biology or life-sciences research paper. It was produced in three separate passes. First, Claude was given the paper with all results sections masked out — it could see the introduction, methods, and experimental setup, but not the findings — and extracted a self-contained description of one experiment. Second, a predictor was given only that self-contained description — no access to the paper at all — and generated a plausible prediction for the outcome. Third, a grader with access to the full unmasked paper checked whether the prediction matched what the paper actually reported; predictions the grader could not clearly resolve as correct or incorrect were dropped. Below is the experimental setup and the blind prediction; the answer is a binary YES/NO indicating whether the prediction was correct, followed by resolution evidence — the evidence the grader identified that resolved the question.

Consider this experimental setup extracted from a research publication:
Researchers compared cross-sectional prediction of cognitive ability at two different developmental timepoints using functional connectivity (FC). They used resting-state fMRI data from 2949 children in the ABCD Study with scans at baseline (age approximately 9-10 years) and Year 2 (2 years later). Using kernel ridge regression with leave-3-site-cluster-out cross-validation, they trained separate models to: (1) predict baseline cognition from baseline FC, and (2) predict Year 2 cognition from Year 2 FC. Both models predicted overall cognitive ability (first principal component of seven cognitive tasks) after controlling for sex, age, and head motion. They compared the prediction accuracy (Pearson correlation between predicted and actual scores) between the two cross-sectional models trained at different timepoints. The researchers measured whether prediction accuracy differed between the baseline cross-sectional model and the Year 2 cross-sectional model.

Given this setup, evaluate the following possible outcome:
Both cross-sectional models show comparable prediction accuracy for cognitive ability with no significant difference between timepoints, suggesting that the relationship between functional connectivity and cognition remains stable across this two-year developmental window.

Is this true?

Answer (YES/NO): NO